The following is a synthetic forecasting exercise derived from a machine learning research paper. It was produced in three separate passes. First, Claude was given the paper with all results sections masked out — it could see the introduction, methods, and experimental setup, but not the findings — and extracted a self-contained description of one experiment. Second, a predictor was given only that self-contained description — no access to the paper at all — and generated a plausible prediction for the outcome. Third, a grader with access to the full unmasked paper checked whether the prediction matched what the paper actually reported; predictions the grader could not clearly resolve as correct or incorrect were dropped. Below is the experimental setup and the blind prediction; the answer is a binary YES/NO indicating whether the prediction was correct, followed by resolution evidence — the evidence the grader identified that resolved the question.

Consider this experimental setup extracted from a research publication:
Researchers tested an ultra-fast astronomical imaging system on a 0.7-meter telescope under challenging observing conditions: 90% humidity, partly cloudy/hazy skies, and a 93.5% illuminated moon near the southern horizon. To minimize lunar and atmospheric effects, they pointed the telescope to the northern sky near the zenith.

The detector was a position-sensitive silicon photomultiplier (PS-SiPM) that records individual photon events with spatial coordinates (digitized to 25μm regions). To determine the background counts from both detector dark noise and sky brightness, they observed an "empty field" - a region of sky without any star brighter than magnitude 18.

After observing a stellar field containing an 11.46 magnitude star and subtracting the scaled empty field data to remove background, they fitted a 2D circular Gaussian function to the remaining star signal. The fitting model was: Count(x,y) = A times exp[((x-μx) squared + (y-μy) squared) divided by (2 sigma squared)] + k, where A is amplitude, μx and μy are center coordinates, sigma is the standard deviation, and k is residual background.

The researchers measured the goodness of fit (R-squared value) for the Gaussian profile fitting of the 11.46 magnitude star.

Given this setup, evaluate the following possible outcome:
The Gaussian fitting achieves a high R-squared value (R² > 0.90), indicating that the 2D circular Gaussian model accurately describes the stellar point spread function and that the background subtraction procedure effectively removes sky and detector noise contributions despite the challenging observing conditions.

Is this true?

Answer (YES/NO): YES